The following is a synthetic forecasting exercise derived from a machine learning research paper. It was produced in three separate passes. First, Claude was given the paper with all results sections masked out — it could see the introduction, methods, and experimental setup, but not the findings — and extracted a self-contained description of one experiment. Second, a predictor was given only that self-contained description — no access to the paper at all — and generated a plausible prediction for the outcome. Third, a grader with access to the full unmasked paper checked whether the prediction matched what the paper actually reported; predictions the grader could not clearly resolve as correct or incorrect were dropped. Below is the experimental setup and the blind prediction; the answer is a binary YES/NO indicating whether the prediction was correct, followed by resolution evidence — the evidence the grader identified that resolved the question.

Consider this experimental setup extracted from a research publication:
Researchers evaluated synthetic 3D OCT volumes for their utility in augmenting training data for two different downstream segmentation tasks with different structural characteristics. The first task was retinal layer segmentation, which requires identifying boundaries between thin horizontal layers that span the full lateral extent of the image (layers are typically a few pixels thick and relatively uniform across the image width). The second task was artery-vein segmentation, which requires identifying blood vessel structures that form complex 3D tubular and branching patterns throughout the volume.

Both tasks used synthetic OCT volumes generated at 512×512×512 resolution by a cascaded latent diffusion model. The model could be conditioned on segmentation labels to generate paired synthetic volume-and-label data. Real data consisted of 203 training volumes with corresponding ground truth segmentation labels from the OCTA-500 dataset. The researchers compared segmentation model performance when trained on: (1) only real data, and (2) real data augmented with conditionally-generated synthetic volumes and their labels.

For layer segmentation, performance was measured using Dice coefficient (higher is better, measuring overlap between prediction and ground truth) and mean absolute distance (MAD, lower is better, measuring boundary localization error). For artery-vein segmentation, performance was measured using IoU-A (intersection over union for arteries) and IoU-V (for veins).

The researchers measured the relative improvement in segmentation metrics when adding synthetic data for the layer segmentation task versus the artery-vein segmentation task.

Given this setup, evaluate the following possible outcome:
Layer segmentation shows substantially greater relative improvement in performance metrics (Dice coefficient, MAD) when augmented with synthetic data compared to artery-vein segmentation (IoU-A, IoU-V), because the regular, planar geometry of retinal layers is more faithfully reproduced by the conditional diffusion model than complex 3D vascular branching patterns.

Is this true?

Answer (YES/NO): NO